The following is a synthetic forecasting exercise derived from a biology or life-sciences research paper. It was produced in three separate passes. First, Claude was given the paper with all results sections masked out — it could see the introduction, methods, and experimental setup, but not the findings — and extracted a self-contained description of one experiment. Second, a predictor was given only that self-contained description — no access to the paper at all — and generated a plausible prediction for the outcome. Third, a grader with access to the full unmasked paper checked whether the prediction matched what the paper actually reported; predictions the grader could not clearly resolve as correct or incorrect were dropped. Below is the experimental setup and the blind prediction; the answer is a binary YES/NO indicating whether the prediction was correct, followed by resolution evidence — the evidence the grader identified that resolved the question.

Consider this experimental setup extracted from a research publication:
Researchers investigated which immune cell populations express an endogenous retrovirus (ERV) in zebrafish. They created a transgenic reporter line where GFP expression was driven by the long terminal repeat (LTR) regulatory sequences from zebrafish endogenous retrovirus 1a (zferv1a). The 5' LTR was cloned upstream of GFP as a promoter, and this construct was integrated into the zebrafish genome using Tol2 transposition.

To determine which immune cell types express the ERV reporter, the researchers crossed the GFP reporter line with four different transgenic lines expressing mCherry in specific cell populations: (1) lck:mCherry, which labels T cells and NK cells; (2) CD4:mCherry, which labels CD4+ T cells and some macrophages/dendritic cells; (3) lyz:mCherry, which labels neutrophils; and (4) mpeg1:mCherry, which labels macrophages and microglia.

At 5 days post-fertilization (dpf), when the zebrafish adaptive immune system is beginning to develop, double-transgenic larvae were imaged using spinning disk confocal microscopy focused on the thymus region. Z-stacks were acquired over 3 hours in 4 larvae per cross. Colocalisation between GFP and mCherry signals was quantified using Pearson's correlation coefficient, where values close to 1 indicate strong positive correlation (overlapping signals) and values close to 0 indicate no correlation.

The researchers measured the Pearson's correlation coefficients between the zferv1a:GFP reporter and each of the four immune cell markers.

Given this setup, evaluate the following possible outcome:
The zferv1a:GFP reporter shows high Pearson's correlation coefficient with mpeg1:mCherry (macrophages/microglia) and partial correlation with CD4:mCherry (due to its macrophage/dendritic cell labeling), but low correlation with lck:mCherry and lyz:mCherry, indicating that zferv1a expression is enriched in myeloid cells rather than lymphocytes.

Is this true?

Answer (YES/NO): NO